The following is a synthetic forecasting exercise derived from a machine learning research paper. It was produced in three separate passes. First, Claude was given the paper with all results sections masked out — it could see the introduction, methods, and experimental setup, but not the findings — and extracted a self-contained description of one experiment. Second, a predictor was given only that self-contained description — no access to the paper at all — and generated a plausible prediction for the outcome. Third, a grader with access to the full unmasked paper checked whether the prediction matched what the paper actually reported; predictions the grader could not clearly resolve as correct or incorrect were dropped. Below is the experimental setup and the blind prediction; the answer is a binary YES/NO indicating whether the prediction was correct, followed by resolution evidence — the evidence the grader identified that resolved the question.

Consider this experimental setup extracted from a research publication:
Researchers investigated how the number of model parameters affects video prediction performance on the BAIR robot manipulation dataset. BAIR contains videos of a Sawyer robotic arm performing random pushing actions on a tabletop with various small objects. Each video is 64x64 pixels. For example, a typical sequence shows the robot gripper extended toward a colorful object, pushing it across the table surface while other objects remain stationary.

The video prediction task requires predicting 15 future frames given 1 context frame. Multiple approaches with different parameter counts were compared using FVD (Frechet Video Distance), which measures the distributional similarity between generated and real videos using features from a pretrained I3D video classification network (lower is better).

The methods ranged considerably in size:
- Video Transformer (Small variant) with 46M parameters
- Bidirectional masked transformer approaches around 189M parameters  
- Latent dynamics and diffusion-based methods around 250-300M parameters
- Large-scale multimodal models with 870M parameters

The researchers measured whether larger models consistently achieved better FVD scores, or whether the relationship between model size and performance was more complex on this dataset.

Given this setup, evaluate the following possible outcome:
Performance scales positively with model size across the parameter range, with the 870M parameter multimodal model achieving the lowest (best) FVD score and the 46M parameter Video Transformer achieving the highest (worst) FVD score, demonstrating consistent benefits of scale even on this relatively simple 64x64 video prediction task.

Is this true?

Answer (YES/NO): NO